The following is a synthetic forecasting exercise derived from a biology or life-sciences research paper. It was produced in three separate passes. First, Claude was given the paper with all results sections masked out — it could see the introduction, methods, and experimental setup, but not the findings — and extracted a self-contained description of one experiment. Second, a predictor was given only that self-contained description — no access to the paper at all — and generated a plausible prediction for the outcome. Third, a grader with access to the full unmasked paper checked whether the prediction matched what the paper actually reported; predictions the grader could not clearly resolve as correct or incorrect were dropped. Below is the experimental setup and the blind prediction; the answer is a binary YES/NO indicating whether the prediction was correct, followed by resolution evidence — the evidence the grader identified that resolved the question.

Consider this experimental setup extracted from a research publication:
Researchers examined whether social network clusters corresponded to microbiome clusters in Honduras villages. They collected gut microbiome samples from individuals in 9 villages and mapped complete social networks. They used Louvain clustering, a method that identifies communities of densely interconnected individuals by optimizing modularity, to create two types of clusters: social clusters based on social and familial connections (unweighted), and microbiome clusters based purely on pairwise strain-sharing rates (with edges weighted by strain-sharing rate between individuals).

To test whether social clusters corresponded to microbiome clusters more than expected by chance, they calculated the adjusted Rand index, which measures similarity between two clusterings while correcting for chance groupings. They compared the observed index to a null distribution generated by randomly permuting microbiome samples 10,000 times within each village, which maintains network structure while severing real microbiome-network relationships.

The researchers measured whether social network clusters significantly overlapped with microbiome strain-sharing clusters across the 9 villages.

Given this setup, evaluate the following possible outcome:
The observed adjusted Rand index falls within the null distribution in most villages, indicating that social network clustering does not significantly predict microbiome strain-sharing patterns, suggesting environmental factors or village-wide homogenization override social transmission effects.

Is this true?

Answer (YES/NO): NO